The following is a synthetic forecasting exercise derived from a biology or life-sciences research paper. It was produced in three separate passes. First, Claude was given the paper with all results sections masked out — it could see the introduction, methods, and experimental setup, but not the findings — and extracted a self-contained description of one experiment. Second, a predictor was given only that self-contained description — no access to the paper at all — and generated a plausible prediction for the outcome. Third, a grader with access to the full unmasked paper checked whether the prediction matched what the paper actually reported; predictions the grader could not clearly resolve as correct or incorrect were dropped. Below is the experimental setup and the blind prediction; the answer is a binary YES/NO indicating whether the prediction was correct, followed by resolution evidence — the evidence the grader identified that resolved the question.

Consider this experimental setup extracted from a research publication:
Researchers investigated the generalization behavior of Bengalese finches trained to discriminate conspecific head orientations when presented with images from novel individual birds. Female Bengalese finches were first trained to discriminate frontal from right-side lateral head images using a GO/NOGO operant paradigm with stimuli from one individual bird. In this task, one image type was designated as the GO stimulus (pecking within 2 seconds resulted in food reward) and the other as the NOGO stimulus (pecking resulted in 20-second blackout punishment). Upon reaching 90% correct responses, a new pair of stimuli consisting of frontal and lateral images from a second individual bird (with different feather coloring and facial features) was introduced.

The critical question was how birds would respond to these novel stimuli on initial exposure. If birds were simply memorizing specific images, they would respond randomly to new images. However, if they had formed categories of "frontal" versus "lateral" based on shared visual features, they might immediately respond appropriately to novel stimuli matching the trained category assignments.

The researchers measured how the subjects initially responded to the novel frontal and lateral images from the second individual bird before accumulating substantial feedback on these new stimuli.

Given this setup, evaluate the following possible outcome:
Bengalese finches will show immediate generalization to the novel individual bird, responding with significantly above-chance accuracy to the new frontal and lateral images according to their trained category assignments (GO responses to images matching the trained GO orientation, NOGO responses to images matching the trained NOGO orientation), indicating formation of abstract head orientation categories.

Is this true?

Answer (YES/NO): NO